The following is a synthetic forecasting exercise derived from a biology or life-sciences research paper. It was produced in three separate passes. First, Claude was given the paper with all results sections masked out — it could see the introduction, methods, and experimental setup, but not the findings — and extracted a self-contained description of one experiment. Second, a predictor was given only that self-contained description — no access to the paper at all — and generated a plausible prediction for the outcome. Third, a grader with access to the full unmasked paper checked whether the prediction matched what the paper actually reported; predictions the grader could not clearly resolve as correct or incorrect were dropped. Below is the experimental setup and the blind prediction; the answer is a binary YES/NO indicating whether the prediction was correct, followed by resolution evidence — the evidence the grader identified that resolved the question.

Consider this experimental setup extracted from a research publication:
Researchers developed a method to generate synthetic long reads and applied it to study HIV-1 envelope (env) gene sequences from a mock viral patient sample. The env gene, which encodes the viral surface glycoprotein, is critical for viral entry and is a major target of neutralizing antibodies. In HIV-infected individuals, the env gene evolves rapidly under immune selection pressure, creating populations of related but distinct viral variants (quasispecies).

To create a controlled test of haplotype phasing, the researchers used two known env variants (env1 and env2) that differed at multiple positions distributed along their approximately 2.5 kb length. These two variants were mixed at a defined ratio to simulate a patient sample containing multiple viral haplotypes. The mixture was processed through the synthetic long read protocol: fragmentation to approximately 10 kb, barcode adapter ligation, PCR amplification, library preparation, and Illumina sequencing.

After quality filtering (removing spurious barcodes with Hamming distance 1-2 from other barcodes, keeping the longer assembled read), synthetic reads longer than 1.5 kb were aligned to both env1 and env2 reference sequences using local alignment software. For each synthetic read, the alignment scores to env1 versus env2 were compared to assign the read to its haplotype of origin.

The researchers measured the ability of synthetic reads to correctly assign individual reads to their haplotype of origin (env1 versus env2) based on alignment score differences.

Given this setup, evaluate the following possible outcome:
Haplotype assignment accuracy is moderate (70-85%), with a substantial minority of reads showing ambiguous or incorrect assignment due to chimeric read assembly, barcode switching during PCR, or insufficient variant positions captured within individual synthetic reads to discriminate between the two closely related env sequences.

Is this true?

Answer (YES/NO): NO